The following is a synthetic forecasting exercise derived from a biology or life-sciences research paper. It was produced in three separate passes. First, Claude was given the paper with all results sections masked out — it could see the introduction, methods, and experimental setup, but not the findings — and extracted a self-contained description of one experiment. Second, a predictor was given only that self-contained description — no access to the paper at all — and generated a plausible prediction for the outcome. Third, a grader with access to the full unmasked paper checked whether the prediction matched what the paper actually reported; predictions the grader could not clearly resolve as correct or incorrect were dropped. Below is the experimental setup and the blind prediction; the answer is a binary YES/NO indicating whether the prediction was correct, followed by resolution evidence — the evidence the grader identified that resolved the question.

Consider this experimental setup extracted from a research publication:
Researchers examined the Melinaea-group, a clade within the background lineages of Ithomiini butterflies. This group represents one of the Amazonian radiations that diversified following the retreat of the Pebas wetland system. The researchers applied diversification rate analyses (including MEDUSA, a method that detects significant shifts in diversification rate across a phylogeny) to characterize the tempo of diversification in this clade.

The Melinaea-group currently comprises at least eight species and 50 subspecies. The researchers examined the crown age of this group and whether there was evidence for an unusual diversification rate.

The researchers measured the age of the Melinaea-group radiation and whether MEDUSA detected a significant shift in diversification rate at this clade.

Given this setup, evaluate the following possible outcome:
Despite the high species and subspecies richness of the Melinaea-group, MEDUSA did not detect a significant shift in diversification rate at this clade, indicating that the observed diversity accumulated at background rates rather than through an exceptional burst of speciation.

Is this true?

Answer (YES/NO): NO